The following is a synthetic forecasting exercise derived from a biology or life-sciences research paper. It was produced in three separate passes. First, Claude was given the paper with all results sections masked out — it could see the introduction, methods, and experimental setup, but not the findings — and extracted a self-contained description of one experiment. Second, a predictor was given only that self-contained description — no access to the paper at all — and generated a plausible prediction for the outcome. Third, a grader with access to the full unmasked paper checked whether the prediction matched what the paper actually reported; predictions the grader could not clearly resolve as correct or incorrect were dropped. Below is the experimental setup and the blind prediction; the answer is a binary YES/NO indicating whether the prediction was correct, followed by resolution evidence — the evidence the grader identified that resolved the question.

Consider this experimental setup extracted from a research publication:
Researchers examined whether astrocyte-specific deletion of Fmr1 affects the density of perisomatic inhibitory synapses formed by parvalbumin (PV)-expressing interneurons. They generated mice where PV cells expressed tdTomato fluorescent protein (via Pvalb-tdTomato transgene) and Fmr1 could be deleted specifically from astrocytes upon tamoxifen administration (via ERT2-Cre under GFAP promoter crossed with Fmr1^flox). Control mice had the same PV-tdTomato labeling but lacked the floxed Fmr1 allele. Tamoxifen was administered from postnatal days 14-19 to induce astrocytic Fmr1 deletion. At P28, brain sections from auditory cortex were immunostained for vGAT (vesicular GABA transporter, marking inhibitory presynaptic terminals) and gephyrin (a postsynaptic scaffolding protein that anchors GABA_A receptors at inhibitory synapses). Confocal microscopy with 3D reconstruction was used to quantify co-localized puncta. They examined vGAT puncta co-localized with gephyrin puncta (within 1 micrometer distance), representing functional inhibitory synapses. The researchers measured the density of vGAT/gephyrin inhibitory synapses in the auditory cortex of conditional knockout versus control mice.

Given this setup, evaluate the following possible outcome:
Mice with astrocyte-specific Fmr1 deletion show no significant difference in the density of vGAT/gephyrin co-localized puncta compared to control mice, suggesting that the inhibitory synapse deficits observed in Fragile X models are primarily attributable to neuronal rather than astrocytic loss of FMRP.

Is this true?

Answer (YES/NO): NO